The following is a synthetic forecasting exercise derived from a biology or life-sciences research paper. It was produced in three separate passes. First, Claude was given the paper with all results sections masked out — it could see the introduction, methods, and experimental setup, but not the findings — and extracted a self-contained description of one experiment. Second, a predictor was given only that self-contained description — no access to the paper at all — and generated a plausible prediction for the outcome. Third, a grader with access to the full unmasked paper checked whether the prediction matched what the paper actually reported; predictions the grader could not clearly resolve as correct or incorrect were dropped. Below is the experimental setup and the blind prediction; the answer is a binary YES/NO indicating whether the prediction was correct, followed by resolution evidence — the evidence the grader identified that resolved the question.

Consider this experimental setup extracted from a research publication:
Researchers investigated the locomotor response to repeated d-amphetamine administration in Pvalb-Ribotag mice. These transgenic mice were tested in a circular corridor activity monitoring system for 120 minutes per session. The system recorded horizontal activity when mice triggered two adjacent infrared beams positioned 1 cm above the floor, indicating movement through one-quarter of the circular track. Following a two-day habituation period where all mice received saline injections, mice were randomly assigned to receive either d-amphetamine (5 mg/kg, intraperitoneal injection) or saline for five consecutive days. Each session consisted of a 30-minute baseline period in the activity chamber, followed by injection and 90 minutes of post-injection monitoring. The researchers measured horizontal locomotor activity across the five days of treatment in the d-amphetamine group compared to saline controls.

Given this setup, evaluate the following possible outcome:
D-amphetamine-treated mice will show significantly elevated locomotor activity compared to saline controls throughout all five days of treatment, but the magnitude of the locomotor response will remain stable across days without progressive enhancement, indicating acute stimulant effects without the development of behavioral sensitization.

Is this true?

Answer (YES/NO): YES